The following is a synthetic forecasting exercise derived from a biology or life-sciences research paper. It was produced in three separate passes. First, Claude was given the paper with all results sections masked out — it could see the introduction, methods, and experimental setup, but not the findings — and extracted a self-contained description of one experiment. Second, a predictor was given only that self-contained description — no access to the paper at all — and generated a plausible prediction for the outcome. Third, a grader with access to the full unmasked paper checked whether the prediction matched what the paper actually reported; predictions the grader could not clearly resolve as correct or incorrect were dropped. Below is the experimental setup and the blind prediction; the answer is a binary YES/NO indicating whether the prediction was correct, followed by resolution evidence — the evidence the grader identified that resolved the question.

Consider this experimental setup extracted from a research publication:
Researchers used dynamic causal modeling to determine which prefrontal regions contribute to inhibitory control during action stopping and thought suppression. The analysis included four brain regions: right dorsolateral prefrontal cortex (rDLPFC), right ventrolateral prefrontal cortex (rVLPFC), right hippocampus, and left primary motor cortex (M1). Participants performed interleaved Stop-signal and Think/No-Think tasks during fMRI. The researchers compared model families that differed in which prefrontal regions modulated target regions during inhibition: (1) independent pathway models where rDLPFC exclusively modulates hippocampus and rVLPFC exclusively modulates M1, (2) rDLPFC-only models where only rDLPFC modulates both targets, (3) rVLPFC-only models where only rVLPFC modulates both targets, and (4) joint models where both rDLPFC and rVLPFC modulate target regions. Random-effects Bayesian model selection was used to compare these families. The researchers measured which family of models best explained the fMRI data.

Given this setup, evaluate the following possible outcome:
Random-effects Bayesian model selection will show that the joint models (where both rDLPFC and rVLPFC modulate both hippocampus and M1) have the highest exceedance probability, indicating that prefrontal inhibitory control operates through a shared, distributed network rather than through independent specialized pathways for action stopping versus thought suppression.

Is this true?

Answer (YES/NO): YES